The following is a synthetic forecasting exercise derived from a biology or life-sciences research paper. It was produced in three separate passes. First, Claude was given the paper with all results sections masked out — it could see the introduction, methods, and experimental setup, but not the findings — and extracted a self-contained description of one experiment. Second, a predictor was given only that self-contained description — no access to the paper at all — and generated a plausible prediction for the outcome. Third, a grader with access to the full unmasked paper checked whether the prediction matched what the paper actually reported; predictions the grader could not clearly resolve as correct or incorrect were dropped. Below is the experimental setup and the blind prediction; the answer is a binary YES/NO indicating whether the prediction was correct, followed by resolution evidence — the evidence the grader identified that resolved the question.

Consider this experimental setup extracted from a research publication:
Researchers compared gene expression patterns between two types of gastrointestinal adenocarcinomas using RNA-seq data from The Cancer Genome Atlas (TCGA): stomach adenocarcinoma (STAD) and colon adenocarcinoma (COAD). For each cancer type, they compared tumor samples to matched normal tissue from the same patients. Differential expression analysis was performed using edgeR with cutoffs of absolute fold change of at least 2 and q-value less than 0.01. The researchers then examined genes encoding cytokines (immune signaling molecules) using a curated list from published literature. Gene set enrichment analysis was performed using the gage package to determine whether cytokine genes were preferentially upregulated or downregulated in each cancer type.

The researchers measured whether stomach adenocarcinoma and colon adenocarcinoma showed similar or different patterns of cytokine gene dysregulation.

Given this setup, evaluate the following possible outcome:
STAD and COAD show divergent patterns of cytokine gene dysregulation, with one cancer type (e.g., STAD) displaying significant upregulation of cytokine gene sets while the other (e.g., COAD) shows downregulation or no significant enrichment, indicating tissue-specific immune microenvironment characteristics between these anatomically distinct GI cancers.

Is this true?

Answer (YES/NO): NO